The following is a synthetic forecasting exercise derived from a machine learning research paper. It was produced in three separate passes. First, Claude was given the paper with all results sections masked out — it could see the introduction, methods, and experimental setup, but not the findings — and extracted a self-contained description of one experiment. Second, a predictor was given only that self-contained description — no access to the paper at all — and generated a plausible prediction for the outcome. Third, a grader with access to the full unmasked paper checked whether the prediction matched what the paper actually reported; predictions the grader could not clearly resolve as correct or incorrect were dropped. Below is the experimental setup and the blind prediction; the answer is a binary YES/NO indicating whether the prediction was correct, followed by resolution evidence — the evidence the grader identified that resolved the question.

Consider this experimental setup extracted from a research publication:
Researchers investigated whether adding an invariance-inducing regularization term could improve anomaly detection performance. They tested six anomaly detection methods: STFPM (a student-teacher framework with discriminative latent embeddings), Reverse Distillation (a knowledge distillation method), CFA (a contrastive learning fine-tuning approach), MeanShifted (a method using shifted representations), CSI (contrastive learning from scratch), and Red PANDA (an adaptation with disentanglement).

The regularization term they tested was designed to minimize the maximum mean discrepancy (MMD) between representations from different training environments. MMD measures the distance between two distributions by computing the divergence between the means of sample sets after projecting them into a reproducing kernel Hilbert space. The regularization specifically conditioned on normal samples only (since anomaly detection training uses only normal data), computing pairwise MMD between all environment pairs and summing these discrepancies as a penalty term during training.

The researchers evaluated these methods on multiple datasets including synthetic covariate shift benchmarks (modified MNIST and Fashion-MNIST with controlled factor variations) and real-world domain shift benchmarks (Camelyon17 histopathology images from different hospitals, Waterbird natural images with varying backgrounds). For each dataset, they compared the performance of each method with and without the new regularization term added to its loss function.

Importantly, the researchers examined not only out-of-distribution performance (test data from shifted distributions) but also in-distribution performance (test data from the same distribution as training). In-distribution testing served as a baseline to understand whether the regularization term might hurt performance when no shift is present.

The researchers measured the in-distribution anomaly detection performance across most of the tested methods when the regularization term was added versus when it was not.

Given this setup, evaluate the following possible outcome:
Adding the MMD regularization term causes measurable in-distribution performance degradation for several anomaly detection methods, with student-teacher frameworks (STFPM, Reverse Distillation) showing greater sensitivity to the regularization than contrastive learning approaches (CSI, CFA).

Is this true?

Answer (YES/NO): NO